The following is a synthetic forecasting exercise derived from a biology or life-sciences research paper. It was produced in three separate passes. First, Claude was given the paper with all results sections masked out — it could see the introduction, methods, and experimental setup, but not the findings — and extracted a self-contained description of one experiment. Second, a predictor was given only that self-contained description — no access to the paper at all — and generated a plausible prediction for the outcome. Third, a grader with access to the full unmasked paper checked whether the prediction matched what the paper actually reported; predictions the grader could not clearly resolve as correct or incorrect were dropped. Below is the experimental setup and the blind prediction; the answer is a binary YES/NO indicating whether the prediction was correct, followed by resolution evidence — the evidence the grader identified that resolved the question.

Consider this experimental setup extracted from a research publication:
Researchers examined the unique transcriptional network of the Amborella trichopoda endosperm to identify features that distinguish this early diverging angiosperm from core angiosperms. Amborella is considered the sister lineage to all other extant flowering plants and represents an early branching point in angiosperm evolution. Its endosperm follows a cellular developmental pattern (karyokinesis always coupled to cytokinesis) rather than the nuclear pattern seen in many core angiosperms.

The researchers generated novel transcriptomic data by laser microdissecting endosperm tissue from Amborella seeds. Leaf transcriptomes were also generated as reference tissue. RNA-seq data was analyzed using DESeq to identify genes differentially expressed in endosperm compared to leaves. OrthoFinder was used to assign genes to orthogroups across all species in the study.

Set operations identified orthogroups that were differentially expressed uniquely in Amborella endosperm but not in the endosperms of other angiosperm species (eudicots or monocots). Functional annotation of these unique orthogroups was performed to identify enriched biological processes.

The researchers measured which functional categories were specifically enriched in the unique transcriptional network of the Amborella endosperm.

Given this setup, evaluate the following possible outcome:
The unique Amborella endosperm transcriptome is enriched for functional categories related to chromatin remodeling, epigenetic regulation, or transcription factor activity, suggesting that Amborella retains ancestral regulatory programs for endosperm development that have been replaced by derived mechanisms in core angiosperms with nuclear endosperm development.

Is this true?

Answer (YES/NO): YES